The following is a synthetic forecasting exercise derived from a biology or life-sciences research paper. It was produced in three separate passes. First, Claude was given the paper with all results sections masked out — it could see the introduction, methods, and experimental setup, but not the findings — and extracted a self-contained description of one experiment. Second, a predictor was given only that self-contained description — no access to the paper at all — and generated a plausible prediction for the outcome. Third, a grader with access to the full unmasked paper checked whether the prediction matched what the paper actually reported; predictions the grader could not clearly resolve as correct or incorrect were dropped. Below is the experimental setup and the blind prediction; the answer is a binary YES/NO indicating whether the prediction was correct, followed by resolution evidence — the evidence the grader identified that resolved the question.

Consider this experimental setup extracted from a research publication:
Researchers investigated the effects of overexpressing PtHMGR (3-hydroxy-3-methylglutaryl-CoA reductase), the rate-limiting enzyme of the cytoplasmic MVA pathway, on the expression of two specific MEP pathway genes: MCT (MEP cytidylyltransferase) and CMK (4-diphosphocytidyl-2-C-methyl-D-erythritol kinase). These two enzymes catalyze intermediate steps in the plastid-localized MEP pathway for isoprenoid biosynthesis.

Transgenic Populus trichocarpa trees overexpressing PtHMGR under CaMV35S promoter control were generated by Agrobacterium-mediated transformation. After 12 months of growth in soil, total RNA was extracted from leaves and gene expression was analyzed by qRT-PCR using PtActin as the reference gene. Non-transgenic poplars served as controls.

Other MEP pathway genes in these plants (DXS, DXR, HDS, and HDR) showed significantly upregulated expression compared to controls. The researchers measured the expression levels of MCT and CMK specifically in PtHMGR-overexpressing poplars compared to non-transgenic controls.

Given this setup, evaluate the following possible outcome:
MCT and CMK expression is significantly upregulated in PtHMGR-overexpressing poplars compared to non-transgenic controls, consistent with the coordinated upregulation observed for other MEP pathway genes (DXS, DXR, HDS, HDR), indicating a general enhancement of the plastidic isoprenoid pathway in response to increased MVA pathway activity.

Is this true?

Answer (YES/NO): NO